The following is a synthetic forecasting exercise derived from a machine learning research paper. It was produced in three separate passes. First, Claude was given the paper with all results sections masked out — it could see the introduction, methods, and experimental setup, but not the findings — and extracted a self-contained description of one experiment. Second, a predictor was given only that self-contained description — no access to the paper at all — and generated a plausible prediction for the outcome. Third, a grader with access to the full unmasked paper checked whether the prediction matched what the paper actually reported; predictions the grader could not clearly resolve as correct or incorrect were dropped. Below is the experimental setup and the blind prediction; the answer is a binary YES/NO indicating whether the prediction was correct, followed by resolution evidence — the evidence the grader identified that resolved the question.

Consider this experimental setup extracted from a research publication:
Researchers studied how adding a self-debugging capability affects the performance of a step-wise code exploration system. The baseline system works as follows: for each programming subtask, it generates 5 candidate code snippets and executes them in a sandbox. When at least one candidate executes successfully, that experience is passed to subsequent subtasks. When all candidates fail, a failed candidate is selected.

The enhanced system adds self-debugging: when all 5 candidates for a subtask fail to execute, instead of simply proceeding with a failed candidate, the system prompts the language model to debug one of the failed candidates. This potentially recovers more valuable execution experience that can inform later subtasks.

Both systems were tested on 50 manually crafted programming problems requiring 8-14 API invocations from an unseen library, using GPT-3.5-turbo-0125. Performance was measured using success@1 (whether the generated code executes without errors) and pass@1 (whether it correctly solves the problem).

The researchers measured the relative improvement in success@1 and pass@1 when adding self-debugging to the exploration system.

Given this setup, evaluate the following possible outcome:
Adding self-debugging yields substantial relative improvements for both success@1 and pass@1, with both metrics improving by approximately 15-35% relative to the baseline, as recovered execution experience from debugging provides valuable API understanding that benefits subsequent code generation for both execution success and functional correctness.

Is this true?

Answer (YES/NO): NO